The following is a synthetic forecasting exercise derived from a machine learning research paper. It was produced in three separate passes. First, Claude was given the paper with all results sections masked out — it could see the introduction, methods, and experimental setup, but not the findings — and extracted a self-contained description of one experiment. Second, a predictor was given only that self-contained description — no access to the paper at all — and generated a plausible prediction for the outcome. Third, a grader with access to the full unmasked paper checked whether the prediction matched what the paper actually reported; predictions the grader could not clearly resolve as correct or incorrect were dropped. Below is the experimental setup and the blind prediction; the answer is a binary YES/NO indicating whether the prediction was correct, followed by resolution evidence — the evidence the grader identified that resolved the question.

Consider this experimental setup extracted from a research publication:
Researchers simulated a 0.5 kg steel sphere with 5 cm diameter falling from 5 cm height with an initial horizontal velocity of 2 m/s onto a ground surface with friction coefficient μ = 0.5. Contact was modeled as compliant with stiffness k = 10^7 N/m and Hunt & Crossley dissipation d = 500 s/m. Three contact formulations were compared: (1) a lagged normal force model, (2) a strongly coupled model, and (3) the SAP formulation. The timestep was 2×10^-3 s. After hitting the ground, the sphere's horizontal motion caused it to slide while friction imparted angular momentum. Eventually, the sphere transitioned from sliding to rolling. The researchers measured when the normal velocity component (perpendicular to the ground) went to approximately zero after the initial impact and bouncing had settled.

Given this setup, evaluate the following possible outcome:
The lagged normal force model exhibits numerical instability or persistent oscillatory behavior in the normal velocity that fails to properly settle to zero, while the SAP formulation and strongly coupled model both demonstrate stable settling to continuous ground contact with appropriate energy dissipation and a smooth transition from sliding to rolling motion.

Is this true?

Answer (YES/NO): NO